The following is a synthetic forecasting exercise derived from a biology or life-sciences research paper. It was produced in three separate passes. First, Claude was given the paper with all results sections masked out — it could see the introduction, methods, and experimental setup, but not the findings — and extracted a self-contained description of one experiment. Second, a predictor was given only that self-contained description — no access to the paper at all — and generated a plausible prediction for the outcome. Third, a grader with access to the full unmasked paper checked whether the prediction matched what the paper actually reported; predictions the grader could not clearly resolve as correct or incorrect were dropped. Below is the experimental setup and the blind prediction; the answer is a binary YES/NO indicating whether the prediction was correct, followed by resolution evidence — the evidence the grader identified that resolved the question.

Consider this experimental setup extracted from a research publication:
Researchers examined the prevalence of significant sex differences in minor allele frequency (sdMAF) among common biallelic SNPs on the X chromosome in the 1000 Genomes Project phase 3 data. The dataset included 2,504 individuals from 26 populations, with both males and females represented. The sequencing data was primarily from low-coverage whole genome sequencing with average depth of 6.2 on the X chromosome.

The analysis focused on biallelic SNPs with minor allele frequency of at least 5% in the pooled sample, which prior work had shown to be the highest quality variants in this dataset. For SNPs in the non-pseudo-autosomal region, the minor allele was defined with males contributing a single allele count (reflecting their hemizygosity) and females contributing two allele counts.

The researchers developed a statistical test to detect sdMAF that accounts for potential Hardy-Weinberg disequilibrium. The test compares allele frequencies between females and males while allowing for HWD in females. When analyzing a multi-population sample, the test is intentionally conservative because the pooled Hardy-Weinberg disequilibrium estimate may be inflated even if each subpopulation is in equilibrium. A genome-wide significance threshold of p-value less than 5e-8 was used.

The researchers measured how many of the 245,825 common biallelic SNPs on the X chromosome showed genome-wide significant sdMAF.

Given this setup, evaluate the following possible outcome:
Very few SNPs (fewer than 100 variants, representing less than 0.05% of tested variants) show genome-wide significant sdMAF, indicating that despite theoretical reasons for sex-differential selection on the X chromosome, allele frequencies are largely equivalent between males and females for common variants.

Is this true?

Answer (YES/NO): NO